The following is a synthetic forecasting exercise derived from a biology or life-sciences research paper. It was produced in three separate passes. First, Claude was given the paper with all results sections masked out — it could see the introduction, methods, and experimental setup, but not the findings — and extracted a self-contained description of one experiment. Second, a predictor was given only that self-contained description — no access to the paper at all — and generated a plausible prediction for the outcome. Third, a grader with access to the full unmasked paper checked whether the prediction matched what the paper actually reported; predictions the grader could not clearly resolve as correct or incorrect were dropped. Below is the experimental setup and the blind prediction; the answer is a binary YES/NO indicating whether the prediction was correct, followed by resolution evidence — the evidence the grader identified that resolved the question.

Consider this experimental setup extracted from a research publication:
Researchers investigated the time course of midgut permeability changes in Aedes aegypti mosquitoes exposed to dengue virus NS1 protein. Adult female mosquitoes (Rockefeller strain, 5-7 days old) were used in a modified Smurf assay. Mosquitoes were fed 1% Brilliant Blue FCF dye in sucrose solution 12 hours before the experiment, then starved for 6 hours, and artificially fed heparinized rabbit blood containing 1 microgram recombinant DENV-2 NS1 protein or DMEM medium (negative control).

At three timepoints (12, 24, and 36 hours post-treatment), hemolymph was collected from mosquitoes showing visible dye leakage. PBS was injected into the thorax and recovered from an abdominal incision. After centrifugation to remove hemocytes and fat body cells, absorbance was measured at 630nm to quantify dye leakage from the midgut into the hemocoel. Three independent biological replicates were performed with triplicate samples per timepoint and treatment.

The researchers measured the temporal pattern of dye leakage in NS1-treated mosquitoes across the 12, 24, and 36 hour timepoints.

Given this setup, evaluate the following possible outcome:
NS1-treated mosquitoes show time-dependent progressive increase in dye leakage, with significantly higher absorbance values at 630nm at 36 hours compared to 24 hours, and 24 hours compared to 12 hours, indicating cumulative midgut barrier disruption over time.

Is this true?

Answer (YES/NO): NO